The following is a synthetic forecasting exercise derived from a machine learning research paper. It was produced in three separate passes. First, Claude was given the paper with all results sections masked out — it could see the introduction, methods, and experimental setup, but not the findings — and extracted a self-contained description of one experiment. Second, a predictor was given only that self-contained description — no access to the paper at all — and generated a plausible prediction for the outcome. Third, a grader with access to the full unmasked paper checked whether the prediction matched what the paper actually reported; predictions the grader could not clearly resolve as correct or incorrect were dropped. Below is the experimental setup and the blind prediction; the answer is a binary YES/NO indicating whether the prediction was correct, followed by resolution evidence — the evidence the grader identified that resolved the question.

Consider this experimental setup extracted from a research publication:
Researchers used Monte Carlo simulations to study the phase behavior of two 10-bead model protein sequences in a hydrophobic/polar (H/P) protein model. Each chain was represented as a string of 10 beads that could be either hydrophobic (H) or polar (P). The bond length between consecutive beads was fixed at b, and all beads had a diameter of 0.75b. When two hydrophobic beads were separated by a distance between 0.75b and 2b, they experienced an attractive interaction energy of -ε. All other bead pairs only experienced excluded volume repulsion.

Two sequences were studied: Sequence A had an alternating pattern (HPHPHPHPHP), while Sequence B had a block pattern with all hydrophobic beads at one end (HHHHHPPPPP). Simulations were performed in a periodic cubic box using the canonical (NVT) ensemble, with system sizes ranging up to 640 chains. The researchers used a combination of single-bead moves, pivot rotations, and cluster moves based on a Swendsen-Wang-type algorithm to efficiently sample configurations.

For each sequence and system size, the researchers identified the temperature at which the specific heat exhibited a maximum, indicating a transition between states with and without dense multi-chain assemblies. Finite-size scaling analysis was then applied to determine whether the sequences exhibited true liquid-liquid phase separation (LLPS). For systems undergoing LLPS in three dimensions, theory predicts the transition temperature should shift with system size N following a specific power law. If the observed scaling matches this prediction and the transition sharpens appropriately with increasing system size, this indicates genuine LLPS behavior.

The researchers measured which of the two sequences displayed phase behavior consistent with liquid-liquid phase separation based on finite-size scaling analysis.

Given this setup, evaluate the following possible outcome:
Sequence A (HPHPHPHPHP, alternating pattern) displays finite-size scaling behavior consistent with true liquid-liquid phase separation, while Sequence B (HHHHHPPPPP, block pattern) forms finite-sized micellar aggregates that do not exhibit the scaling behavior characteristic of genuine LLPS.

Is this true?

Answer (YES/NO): YES